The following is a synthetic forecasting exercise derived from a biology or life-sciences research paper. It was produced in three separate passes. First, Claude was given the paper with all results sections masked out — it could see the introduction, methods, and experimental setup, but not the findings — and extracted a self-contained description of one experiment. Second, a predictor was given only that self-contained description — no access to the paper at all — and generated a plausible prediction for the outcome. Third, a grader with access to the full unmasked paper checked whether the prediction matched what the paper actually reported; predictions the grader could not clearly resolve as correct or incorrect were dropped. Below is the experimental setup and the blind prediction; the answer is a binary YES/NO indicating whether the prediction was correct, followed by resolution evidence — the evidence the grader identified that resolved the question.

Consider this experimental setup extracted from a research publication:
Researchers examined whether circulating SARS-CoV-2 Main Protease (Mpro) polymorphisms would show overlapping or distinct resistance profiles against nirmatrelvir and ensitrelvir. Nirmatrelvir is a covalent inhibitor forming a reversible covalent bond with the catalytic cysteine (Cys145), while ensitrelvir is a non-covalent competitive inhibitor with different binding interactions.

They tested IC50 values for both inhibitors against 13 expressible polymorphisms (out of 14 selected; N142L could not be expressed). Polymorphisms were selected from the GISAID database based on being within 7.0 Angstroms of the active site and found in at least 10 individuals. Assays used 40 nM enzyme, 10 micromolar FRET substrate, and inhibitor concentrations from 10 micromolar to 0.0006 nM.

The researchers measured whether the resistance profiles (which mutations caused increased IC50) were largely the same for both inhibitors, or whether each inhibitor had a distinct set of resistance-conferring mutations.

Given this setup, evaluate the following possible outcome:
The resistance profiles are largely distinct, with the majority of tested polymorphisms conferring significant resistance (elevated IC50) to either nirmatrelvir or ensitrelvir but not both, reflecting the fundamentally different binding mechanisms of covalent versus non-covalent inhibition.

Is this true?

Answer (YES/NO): NO